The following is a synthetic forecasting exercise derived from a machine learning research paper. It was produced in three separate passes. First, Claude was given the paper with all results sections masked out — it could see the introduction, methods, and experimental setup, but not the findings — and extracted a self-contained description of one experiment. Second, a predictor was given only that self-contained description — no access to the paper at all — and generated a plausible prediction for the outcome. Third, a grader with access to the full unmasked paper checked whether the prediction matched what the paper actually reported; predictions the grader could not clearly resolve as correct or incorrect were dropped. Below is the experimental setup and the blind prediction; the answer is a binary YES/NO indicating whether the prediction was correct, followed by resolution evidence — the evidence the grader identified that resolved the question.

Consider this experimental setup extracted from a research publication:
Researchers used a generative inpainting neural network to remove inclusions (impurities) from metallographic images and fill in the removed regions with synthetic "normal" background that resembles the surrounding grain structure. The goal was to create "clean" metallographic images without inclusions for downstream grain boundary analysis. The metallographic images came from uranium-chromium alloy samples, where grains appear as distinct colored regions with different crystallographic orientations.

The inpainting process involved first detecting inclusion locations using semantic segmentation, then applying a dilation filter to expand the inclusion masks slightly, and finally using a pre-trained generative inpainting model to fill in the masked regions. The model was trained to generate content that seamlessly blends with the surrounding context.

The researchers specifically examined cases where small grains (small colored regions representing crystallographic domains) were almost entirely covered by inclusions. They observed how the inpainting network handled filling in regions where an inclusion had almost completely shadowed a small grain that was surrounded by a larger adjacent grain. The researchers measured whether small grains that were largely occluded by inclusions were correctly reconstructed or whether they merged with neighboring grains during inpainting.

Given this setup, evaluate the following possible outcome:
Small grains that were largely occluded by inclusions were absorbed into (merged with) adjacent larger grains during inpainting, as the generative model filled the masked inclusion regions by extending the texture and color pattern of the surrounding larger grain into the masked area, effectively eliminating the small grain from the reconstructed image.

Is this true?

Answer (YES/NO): YES